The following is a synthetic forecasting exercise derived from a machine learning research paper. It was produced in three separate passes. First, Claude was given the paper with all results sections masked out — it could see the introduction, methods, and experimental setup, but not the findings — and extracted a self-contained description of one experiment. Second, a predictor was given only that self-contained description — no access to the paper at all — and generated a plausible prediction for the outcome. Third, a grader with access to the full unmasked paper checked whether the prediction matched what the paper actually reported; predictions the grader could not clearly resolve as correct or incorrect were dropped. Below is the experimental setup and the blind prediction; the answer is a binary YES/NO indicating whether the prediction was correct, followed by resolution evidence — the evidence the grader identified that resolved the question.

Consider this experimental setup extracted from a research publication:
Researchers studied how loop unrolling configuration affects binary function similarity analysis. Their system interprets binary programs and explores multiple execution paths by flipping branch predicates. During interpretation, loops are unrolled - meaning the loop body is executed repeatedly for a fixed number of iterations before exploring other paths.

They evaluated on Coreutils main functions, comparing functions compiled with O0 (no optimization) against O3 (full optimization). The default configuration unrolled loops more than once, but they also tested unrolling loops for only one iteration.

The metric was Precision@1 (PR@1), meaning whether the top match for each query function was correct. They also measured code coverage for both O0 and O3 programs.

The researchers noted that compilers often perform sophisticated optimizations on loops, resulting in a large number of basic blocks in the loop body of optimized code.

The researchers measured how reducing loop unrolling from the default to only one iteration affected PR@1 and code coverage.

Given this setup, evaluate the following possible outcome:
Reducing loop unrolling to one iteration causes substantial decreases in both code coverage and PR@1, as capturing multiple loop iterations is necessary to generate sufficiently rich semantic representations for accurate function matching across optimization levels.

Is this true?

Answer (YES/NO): NO